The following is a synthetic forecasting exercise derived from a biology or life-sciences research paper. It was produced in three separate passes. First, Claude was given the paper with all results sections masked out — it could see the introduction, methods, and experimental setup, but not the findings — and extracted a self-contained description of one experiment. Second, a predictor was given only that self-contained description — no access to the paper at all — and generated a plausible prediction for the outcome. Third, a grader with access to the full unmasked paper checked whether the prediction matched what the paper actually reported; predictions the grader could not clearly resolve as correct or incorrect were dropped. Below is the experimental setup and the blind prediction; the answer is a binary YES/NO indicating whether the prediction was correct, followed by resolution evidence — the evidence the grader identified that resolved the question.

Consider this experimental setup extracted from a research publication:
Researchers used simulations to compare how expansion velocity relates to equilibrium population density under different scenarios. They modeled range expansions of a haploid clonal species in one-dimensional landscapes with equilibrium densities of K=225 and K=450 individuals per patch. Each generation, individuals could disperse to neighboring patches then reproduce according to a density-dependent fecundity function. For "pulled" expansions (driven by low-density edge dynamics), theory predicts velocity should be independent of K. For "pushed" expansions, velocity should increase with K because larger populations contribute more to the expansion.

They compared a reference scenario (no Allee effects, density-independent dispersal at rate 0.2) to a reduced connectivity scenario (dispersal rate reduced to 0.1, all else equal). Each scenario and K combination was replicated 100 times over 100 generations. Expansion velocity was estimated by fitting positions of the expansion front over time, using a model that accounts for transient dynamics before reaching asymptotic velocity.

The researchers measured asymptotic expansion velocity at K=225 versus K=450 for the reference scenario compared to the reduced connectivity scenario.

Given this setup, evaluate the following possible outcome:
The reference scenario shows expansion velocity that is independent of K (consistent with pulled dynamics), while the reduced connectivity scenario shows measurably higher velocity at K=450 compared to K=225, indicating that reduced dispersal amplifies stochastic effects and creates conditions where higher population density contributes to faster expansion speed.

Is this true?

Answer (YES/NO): NO